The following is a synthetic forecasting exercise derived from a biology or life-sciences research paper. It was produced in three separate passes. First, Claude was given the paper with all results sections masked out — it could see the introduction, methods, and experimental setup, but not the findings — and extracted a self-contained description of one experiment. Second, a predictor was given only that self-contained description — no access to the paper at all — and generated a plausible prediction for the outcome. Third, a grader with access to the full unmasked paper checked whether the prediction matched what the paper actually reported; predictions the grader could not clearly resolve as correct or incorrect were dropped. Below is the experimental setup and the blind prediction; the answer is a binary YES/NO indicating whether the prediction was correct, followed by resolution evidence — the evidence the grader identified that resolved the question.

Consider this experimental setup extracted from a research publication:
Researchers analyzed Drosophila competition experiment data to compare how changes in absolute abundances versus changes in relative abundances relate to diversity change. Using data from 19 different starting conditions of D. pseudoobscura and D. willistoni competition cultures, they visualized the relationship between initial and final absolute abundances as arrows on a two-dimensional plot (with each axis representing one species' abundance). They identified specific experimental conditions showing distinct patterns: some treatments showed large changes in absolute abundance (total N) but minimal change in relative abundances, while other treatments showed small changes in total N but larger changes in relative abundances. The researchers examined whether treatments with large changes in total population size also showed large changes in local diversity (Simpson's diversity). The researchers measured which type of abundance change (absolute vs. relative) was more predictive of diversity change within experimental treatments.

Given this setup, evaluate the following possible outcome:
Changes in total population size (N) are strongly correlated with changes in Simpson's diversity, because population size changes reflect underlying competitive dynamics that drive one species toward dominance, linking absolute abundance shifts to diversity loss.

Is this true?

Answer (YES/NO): NO